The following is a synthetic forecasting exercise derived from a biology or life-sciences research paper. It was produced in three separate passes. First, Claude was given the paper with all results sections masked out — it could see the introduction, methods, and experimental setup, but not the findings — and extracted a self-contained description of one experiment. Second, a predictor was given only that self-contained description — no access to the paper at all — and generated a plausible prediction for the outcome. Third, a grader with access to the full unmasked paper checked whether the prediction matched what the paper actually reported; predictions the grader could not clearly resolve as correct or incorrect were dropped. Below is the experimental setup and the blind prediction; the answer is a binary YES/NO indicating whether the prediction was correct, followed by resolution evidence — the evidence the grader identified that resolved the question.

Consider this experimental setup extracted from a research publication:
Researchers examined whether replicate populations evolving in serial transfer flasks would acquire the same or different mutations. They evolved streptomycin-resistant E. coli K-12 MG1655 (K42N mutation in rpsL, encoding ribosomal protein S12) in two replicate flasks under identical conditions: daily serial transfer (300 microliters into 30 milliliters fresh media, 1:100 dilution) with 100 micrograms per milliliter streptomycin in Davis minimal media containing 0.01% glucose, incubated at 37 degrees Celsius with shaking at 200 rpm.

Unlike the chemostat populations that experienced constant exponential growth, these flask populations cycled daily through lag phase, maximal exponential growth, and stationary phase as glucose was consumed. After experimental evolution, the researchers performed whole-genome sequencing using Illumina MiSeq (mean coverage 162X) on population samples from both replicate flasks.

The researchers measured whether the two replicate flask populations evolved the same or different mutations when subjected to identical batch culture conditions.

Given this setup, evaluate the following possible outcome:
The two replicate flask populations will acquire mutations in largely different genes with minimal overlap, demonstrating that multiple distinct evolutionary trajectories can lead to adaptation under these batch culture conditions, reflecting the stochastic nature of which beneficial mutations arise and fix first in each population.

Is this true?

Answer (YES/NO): NO